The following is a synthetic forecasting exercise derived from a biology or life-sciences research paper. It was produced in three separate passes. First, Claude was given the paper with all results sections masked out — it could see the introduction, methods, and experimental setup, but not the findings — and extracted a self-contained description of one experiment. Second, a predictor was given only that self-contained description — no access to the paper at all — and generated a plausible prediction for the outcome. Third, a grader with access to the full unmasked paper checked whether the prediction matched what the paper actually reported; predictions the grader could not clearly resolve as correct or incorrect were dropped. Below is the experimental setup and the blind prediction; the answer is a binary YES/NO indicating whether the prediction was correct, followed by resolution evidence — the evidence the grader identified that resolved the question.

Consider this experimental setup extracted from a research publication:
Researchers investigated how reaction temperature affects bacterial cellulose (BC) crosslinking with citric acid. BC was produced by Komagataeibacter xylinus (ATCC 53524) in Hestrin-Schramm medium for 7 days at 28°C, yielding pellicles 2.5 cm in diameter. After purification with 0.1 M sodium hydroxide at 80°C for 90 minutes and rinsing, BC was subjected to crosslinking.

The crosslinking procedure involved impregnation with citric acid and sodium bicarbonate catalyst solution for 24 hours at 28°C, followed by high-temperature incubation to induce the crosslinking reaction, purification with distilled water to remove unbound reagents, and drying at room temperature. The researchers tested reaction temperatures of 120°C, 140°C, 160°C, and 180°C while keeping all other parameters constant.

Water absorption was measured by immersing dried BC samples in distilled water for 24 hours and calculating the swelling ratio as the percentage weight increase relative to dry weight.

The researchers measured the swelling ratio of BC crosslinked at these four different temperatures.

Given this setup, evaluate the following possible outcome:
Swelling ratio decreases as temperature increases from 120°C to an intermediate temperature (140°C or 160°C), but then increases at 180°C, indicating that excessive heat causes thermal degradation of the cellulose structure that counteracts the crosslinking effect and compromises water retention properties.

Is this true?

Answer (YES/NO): NO